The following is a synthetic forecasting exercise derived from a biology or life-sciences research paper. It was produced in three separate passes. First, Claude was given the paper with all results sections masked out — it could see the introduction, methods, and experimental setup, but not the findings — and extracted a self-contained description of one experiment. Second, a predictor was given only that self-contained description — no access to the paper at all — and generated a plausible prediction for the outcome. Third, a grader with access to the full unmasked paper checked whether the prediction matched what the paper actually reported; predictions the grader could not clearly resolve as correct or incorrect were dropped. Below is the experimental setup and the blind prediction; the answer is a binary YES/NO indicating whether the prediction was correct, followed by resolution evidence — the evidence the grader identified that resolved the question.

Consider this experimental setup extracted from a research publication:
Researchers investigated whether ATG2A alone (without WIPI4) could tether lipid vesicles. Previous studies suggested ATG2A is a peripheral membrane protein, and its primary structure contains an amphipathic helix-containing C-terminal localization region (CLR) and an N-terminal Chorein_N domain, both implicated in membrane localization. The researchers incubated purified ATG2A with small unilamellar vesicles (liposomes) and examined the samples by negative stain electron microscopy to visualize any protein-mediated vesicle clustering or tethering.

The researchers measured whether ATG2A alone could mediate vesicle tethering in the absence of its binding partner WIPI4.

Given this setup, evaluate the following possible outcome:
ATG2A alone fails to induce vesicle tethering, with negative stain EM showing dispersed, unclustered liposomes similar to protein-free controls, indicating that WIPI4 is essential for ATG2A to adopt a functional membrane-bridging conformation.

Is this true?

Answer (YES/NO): NO